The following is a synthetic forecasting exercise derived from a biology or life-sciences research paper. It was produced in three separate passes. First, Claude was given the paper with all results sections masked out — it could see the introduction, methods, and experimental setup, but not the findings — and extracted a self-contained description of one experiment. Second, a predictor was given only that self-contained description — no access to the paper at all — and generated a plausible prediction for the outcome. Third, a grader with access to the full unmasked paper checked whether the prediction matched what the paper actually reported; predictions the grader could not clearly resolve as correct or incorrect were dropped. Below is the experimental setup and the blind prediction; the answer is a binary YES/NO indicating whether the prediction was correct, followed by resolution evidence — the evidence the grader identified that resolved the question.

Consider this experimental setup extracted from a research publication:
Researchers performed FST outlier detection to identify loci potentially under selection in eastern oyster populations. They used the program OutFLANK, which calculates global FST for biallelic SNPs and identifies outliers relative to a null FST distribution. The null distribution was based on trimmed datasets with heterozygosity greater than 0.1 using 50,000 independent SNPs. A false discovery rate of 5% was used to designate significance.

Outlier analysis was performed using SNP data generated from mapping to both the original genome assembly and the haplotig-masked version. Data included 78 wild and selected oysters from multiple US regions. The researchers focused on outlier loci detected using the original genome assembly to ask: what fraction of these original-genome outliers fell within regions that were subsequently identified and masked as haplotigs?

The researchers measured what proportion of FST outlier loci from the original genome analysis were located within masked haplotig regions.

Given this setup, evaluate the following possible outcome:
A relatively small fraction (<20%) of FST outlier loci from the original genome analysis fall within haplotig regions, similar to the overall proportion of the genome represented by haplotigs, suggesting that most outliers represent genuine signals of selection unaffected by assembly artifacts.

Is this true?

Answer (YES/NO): NO